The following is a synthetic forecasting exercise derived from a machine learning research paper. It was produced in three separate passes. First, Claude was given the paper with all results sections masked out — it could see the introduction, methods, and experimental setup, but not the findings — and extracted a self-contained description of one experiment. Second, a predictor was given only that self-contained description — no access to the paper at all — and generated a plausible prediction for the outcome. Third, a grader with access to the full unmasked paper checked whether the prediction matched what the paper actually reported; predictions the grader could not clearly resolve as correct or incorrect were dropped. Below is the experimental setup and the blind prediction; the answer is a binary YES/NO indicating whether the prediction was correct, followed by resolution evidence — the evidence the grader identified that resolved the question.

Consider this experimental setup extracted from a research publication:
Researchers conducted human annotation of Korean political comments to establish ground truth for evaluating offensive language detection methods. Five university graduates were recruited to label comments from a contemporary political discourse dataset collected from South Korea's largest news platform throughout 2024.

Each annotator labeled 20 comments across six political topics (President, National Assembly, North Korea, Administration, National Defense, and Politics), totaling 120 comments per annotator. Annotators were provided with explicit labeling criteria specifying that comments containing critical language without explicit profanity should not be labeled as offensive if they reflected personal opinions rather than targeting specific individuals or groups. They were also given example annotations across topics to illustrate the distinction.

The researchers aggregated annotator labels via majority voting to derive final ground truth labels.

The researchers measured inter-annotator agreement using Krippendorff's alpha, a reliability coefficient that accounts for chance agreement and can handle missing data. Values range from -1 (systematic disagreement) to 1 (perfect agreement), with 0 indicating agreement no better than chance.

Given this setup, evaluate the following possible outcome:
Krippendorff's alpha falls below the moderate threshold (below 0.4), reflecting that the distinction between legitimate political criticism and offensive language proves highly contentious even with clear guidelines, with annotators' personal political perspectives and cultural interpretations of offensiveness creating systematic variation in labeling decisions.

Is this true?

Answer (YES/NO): NO